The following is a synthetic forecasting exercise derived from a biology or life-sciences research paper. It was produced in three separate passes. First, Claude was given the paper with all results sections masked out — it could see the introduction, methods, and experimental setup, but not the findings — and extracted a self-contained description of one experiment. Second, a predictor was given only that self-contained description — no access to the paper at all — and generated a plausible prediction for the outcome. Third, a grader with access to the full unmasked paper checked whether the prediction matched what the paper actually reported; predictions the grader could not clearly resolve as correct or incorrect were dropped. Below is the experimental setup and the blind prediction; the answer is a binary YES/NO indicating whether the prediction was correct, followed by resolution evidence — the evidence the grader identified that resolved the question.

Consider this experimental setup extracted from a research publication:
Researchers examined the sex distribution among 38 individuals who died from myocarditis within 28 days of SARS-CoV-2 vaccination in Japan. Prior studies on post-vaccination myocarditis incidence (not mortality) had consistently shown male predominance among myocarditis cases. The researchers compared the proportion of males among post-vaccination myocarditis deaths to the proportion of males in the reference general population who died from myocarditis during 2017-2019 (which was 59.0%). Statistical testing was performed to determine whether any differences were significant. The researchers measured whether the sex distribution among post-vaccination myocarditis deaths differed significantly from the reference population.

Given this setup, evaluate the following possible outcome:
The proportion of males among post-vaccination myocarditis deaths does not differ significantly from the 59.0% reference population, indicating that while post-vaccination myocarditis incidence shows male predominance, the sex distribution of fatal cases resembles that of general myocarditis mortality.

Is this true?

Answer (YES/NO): YES